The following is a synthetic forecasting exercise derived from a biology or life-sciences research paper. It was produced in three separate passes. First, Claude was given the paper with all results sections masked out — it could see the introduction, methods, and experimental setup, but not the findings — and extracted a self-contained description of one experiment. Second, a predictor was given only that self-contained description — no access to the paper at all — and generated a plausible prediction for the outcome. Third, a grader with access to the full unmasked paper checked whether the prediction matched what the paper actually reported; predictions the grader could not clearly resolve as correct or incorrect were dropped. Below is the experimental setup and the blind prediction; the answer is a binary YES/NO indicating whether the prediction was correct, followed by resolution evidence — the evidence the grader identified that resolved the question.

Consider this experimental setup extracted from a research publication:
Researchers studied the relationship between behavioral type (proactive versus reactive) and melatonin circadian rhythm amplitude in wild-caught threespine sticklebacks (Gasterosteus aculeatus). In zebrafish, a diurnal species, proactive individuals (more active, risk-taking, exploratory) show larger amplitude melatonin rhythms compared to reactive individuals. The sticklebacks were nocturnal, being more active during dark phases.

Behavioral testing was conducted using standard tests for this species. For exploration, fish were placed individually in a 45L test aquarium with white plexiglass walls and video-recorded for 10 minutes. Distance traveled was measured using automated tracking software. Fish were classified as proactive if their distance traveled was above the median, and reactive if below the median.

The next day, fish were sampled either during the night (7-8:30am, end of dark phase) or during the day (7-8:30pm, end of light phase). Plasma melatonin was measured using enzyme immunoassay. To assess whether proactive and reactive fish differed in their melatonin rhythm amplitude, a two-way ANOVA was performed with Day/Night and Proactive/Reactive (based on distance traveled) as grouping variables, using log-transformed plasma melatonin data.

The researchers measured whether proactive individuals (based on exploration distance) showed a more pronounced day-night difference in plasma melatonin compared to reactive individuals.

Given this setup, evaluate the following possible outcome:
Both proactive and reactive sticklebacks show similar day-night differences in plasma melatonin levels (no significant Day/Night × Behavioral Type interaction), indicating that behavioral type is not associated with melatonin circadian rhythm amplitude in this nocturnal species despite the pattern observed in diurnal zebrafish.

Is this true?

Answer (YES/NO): YES